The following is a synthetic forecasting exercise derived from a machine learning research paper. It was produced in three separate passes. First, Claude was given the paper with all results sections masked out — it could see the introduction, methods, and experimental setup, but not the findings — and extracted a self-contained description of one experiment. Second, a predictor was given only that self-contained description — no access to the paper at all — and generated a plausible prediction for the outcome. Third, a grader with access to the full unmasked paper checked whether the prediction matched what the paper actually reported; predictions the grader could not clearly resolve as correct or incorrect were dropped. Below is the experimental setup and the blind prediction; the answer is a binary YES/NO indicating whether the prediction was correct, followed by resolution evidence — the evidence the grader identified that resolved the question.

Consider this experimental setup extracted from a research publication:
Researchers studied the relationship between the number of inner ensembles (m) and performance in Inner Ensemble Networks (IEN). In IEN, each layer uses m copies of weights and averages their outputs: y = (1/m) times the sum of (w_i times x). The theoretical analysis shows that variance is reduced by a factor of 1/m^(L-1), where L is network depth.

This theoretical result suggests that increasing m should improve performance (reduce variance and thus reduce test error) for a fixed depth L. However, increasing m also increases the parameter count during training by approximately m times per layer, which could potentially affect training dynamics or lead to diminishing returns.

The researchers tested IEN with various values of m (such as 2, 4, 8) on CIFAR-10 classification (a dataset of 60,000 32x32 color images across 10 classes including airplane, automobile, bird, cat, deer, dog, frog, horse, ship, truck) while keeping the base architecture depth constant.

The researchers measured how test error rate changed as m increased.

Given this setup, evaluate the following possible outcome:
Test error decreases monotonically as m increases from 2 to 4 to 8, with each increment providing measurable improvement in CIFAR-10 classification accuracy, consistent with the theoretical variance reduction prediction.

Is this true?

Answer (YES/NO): NO